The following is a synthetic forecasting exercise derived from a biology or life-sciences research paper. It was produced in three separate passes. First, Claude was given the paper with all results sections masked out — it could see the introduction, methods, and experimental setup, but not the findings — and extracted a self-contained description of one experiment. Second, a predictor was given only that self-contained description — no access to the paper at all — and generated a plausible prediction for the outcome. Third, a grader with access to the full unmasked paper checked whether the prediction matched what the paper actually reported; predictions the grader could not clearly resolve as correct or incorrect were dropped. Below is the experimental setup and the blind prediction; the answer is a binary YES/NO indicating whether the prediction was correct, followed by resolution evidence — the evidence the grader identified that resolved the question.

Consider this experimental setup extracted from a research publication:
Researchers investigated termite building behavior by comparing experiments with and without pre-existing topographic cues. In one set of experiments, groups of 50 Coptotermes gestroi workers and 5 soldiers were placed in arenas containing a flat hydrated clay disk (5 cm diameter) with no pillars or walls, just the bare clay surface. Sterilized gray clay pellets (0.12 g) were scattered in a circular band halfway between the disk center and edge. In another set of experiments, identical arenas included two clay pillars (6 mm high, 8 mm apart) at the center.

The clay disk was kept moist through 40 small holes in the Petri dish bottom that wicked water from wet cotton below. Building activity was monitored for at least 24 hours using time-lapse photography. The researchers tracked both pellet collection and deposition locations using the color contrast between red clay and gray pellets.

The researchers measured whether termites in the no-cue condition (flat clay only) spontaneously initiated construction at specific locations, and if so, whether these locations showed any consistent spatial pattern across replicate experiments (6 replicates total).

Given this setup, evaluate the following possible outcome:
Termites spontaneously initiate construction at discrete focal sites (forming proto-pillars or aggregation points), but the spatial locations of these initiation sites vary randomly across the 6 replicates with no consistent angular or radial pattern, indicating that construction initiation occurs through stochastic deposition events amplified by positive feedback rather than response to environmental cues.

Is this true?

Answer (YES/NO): NO